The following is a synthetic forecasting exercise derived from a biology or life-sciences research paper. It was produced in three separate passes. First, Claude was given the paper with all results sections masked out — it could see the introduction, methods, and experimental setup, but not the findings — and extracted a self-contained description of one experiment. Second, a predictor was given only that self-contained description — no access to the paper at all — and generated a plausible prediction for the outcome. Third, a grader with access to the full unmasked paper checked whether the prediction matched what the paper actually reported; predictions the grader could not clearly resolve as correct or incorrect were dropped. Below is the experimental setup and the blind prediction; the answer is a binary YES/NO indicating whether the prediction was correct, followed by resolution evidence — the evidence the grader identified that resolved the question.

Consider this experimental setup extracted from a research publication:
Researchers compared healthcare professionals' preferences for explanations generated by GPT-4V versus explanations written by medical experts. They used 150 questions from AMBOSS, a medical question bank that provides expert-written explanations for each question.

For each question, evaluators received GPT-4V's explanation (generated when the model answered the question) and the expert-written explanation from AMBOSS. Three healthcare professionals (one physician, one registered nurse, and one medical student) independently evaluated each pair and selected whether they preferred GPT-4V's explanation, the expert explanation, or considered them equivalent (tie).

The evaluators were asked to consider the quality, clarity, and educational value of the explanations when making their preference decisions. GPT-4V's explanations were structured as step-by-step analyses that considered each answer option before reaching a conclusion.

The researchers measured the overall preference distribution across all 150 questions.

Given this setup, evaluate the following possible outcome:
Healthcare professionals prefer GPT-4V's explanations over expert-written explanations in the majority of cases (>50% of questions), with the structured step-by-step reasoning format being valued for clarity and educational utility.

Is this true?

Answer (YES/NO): NO